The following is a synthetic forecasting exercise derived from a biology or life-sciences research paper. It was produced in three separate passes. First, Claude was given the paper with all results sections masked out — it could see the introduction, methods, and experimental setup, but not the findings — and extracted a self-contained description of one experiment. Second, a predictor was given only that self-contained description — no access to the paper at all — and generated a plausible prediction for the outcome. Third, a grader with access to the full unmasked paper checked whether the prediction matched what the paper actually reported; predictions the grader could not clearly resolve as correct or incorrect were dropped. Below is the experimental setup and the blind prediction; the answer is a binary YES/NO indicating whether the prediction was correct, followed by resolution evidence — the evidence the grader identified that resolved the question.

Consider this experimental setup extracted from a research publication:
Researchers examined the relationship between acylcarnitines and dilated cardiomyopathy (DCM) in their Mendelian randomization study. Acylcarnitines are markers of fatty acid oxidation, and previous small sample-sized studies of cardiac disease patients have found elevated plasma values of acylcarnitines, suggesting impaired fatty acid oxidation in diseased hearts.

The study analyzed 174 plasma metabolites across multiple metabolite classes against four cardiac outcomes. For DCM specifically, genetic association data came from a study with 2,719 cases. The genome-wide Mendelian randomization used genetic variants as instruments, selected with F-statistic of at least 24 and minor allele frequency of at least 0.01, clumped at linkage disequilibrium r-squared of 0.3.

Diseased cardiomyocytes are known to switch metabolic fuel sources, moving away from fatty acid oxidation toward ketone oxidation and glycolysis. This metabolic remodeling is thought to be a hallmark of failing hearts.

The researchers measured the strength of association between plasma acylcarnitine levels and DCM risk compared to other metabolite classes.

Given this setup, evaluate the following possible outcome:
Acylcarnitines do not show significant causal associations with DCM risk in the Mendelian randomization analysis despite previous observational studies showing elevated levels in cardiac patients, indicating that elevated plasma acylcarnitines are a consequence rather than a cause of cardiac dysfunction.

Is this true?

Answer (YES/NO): NO